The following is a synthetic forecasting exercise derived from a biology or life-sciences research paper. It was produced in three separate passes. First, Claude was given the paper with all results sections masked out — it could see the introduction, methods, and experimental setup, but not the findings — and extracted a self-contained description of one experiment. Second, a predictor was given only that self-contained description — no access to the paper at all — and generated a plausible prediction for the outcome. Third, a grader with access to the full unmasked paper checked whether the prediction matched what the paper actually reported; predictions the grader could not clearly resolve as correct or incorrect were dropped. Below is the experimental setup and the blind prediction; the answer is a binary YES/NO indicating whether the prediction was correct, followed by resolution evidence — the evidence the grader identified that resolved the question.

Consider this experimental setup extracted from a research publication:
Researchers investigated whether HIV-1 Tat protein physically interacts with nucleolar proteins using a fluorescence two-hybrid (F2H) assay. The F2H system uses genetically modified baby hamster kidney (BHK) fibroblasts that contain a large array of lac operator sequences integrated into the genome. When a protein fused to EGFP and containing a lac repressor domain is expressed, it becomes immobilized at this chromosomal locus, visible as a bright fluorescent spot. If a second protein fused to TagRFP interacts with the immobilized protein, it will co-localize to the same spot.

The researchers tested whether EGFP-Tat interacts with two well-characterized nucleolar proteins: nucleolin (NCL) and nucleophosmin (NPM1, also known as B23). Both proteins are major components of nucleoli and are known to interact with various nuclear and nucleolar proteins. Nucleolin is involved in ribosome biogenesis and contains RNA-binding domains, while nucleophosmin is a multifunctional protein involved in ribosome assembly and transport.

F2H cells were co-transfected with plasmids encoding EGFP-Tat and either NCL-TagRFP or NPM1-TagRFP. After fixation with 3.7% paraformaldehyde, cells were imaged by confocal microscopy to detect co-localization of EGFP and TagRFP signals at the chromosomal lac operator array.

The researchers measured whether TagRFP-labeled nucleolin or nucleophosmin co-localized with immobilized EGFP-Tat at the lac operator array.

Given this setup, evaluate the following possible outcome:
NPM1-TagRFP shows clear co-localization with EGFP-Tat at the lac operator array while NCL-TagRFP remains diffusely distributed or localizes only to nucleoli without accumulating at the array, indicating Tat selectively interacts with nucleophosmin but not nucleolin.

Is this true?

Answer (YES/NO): NO